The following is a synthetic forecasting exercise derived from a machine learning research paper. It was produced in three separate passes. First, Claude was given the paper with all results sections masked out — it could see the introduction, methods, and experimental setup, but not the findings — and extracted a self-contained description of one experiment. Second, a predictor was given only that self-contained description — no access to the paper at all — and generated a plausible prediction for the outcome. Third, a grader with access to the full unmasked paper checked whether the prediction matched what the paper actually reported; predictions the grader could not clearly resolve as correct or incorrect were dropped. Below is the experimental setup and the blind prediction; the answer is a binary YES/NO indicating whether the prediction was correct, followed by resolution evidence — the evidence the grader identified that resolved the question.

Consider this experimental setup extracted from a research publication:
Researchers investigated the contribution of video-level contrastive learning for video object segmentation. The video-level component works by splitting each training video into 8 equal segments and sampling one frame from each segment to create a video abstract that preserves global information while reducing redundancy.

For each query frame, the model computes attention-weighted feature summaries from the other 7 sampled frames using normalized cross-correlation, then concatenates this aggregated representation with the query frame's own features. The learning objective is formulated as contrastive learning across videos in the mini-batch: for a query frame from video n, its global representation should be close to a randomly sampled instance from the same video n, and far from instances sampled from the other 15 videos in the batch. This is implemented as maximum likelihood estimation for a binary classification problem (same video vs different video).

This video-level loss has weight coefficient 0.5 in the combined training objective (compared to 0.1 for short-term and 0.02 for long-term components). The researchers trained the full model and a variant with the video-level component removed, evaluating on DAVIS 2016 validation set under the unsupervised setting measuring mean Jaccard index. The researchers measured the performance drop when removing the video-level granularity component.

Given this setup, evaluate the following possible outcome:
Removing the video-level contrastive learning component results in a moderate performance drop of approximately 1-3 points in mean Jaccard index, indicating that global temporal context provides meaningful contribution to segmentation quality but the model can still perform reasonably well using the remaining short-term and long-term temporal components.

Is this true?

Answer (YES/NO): YES